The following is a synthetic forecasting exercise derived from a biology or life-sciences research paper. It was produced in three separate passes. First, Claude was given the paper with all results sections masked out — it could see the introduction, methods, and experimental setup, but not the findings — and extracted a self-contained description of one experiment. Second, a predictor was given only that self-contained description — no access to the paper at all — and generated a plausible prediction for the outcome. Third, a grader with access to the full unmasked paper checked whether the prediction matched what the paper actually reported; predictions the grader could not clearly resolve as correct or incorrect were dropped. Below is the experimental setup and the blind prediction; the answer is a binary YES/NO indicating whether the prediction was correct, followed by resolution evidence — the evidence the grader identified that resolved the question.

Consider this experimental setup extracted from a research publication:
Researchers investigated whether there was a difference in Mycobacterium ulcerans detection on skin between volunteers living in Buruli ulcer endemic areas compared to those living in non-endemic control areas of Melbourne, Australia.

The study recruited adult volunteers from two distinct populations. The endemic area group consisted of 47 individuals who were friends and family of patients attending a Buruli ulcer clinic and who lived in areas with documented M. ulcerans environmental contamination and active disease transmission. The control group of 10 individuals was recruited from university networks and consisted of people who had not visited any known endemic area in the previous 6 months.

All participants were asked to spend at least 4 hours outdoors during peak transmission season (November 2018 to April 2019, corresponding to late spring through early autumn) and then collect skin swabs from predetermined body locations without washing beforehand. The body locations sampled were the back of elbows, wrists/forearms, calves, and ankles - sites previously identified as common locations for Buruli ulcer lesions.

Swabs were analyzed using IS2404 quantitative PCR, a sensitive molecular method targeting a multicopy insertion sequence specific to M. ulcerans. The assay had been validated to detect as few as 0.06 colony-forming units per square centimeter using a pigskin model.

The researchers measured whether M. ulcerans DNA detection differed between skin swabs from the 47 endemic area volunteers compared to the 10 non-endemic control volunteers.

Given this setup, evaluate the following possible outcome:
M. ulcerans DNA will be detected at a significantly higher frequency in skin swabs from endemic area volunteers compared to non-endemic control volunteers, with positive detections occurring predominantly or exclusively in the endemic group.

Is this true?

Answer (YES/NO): NO